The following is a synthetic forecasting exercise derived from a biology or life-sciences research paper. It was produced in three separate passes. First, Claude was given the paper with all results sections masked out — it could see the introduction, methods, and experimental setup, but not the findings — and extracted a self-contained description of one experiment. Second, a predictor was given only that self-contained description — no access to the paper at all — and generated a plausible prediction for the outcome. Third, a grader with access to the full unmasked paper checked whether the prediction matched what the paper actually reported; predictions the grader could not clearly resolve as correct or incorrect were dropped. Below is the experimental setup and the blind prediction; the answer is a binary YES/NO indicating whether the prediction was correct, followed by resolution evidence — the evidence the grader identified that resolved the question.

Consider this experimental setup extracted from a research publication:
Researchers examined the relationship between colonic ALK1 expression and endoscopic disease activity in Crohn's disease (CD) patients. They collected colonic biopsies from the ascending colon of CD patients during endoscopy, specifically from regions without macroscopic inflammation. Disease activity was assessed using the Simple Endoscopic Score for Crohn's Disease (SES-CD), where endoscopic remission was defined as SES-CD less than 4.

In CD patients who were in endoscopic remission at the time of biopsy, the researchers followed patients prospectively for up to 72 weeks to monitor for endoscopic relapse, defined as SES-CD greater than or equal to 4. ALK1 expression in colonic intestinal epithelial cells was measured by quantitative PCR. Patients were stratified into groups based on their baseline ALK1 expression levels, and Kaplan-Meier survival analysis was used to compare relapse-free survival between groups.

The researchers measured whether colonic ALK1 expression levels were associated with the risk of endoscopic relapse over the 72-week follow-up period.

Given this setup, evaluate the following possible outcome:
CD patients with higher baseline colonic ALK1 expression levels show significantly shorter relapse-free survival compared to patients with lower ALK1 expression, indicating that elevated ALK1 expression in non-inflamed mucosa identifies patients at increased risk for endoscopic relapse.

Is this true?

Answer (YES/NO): NO